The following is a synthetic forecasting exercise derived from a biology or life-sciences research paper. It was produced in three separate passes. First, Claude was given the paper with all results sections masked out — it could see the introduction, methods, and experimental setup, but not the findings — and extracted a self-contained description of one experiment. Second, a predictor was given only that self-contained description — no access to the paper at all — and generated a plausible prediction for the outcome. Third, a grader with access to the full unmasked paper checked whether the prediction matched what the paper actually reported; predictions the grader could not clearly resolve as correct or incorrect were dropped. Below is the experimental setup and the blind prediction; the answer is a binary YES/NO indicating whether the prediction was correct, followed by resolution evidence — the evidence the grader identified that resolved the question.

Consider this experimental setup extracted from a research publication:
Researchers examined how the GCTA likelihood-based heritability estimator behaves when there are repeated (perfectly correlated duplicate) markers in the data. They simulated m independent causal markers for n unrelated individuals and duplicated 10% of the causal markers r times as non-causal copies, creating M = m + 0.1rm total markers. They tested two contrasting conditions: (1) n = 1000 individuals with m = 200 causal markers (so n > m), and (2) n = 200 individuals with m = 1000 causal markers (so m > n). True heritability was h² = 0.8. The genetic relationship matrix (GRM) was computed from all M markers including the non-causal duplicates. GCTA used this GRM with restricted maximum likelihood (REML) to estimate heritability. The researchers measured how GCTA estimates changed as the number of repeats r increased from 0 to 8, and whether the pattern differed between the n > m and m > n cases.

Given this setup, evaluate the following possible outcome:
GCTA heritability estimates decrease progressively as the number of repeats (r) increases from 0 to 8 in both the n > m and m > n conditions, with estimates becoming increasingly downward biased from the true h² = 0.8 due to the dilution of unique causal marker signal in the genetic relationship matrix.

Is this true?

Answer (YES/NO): NO